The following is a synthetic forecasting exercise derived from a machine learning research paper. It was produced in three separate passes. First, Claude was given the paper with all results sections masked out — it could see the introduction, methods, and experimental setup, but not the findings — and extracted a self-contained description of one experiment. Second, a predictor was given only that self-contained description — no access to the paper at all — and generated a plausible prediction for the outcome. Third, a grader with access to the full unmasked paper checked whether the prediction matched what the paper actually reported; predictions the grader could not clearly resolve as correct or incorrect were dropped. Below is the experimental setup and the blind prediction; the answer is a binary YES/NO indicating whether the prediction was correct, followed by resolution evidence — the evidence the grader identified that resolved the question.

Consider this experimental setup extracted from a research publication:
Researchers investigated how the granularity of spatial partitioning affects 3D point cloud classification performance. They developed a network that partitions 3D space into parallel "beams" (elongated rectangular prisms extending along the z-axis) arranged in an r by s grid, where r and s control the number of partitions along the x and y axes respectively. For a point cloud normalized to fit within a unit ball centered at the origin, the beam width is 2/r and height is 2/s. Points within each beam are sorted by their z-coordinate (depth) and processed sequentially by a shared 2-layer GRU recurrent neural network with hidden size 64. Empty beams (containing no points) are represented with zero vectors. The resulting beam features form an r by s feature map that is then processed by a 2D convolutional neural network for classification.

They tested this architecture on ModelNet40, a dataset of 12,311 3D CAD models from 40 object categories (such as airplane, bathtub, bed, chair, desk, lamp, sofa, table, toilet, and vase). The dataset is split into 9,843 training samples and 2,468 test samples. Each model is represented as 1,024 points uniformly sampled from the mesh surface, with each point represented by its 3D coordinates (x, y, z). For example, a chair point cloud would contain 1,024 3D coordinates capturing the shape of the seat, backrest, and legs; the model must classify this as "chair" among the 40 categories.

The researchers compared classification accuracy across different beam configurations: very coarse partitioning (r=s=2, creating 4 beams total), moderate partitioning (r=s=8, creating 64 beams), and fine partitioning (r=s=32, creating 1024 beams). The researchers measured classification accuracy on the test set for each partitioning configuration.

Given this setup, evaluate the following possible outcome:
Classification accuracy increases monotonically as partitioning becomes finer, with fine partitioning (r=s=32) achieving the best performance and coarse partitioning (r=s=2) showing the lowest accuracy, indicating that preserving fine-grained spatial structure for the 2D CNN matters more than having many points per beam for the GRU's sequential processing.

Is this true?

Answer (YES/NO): NO